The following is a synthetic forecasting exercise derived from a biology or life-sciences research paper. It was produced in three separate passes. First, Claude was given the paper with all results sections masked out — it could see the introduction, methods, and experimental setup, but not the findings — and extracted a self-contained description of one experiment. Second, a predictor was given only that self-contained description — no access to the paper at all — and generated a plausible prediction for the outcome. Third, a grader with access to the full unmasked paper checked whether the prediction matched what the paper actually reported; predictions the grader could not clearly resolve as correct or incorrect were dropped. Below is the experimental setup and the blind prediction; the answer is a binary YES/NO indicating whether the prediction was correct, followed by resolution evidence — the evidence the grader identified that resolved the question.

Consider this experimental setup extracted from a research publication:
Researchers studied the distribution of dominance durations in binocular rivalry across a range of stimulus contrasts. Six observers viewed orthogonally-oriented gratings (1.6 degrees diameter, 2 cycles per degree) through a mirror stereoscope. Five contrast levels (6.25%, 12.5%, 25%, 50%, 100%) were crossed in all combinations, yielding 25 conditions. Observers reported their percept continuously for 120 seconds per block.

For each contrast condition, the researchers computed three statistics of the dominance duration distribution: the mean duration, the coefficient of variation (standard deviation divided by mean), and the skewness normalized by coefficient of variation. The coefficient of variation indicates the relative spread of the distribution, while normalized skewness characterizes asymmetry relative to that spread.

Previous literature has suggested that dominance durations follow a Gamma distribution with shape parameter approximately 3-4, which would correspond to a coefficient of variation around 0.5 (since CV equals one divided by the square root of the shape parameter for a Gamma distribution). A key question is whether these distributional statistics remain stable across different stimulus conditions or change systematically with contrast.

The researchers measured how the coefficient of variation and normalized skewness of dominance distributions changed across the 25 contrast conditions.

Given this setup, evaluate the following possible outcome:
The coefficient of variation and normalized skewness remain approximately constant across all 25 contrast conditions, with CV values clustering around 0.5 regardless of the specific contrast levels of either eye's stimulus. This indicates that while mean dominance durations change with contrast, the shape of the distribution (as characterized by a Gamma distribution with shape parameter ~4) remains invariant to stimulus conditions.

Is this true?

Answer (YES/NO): NO